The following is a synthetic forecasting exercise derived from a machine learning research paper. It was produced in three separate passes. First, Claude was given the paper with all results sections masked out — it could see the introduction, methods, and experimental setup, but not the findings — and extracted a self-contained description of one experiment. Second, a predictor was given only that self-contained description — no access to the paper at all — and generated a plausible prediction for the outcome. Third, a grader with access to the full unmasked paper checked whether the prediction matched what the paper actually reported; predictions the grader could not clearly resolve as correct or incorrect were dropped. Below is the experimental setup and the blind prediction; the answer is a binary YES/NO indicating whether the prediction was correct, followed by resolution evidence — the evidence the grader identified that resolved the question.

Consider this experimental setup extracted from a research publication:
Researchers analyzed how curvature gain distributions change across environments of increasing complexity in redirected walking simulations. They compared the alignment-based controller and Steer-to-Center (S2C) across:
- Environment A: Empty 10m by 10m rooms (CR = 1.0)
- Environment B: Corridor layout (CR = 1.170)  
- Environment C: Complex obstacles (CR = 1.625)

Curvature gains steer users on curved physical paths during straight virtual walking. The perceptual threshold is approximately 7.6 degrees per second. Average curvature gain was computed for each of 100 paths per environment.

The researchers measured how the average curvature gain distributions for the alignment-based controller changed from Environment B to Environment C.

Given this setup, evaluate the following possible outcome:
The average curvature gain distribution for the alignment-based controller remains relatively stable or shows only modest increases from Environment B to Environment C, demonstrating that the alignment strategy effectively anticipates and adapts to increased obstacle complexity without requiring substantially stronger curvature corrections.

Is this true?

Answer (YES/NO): NO